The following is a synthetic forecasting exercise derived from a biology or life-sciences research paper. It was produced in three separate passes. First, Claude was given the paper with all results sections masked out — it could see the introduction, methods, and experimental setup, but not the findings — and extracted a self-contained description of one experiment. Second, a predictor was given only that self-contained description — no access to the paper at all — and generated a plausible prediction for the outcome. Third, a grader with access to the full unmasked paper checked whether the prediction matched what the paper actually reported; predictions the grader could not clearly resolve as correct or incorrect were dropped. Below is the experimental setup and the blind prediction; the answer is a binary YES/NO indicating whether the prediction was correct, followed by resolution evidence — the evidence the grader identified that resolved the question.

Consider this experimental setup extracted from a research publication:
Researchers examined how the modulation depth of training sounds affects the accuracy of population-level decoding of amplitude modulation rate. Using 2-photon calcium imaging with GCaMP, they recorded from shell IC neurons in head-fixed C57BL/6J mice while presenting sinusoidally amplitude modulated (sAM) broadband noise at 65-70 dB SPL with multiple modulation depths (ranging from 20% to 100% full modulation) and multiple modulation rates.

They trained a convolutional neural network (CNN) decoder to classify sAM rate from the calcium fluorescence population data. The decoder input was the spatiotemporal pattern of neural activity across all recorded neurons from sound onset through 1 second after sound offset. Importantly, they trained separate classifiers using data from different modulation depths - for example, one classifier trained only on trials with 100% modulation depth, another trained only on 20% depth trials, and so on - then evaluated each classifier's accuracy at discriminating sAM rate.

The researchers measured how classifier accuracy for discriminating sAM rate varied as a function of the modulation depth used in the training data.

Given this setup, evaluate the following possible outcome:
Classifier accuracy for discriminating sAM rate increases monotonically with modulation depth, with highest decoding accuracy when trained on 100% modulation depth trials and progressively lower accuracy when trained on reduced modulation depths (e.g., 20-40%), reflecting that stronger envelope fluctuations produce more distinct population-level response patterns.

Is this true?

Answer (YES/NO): YES